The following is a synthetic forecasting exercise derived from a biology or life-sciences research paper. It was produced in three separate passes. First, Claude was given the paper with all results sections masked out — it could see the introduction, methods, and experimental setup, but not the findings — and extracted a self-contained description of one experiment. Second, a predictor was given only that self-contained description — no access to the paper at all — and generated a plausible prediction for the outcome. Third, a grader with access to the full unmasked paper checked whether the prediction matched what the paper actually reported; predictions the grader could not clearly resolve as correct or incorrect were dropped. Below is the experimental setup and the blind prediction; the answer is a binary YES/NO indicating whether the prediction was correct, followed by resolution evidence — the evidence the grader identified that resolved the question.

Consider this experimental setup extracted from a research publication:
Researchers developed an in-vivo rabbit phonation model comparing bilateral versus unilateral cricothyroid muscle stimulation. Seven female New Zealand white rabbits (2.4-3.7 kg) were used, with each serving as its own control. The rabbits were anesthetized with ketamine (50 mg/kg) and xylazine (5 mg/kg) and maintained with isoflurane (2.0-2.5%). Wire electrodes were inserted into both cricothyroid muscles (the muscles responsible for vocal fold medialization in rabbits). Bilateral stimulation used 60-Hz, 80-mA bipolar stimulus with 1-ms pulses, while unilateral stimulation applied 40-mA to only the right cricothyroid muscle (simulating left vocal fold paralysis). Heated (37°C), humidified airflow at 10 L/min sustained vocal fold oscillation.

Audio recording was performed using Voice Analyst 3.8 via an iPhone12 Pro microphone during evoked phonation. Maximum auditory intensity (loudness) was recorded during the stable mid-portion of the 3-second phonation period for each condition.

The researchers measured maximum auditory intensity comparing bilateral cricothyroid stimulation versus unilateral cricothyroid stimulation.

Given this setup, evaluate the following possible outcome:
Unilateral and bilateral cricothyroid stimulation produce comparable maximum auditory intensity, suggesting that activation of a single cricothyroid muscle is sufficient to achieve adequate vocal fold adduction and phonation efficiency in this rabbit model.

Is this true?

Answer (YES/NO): NO